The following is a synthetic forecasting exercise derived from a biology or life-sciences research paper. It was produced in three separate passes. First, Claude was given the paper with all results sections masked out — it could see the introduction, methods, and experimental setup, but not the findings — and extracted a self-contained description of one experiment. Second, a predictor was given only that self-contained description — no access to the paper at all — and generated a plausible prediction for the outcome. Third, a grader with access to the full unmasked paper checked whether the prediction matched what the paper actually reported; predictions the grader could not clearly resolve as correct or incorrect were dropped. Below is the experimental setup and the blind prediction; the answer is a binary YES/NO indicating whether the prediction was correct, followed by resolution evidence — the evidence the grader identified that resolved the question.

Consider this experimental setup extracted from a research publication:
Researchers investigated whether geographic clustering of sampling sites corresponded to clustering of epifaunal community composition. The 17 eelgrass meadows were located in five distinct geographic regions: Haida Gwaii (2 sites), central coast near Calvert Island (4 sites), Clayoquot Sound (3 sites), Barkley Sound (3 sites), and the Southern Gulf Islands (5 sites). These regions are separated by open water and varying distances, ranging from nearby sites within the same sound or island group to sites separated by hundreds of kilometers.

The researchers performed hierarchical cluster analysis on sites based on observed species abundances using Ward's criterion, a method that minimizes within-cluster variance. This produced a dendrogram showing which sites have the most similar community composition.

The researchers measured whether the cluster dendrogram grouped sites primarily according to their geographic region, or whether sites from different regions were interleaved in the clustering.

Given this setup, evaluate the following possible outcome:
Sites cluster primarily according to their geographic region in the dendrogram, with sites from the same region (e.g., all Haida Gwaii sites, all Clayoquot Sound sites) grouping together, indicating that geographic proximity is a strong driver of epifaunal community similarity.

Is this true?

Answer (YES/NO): NO